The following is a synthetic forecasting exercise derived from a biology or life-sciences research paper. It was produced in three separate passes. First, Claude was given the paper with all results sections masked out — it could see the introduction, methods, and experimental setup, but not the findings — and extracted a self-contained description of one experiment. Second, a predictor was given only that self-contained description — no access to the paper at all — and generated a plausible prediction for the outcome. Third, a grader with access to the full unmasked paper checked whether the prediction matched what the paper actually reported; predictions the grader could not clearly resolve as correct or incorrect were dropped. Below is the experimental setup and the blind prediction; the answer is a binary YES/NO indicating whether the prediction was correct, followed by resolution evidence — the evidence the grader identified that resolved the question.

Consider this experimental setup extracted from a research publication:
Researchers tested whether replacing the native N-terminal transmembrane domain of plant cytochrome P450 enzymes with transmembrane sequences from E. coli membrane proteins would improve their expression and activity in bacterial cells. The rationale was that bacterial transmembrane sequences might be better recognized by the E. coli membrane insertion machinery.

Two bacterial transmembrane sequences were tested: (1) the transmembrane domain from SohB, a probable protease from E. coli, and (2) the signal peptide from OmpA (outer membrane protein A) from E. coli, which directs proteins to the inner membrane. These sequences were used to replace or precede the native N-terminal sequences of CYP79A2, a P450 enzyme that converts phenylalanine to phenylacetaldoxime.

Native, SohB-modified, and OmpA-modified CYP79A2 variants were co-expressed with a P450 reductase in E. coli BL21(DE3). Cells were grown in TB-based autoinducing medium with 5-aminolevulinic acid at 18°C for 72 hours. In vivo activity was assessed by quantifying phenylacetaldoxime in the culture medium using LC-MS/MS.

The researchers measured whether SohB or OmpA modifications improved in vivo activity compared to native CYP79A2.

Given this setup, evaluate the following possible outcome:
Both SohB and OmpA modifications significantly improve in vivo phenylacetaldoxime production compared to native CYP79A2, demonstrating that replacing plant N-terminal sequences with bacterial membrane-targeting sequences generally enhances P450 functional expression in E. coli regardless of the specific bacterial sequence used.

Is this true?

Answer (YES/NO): NO